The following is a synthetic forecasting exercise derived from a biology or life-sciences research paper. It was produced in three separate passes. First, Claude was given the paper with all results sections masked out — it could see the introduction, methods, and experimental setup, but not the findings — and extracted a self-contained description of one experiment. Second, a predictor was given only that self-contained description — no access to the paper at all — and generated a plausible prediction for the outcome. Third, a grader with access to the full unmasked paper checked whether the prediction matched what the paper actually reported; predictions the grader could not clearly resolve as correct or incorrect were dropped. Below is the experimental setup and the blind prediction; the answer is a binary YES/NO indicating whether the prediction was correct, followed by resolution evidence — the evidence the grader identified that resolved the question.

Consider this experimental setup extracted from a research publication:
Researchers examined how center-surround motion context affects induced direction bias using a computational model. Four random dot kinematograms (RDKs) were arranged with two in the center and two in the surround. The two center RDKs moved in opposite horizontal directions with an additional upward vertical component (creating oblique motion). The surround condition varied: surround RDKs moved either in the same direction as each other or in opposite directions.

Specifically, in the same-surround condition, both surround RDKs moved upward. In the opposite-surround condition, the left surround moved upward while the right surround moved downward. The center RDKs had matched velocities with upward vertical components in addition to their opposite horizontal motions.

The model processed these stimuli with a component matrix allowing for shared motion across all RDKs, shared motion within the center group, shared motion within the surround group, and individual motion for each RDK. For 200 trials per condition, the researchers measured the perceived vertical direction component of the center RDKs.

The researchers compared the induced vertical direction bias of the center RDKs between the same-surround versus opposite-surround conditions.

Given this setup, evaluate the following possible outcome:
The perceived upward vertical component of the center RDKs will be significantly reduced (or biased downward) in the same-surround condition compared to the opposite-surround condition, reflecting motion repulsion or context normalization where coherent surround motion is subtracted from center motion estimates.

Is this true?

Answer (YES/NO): YES